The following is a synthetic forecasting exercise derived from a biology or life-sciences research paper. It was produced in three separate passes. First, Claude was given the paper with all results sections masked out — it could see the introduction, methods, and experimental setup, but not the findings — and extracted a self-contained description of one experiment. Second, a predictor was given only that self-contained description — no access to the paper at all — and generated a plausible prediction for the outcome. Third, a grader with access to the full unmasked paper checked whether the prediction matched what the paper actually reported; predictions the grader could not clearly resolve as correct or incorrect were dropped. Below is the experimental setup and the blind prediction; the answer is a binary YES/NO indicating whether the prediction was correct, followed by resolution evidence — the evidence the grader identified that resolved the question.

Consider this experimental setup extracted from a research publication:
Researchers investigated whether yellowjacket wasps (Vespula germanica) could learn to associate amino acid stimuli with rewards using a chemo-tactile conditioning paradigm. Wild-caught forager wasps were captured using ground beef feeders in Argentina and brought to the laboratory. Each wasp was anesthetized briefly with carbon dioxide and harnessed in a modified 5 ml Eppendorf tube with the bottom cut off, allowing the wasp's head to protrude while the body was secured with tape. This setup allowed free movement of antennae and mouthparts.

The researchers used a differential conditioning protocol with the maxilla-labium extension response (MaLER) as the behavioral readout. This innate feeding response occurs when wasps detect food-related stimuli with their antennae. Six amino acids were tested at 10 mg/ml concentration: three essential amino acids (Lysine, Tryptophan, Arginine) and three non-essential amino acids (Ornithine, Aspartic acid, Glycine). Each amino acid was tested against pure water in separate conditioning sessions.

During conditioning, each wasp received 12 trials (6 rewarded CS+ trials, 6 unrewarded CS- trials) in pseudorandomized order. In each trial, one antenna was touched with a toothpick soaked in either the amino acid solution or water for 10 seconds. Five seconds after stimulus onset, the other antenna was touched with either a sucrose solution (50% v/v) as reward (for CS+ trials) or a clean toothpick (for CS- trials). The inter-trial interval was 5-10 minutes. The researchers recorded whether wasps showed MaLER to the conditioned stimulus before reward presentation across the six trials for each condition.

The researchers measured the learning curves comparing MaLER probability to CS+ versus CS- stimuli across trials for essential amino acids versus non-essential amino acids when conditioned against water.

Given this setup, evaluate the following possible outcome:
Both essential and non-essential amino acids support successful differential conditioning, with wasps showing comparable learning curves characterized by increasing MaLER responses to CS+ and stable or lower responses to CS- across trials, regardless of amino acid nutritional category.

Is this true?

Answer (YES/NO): NO